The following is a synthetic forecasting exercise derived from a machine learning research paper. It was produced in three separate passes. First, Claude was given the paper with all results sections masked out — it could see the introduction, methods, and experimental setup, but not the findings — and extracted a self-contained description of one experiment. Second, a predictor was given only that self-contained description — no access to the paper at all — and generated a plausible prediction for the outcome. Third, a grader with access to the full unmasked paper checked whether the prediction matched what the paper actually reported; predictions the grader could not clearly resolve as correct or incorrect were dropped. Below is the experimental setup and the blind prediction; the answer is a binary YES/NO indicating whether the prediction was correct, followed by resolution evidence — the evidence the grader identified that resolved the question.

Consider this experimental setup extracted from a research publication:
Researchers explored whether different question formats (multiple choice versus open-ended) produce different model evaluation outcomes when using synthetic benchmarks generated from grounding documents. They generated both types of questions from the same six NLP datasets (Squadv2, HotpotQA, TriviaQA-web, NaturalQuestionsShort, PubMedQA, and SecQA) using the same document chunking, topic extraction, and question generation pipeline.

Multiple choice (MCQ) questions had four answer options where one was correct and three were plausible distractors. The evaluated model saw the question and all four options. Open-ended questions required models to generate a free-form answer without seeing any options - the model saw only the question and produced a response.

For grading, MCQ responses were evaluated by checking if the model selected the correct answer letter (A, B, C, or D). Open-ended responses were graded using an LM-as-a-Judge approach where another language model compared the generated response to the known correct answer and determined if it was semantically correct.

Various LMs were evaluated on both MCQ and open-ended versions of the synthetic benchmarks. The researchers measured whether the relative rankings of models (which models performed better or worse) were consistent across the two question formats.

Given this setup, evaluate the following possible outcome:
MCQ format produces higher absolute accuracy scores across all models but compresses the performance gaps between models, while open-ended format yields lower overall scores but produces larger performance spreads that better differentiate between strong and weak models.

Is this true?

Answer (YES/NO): NO